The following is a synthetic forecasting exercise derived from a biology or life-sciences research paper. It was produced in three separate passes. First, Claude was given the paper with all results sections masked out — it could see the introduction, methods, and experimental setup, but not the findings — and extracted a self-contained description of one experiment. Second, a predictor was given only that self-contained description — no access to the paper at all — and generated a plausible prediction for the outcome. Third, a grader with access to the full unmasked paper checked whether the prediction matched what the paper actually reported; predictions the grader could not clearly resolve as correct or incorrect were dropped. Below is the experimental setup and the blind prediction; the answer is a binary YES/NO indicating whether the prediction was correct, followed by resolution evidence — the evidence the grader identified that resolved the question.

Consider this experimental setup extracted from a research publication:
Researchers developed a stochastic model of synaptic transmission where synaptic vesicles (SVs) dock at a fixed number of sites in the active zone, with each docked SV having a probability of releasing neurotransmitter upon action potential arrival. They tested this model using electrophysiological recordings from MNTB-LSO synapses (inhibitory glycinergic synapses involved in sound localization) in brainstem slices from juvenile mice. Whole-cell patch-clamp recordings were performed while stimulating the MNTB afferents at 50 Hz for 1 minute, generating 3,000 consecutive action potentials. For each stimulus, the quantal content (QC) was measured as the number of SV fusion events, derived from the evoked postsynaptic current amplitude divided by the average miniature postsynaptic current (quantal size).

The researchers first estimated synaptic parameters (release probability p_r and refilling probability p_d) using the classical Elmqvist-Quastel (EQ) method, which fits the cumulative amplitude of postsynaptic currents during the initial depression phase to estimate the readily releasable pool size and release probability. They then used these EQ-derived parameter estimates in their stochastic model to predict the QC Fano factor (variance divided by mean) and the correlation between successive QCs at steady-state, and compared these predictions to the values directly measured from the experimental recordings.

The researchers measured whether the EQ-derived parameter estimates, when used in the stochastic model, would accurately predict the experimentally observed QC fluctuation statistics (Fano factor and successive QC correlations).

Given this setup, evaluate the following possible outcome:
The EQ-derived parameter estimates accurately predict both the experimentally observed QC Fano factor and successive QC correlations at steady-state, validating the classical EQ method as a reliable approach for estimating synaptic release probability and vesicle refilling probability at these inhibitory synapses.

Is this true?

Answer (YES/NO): NO